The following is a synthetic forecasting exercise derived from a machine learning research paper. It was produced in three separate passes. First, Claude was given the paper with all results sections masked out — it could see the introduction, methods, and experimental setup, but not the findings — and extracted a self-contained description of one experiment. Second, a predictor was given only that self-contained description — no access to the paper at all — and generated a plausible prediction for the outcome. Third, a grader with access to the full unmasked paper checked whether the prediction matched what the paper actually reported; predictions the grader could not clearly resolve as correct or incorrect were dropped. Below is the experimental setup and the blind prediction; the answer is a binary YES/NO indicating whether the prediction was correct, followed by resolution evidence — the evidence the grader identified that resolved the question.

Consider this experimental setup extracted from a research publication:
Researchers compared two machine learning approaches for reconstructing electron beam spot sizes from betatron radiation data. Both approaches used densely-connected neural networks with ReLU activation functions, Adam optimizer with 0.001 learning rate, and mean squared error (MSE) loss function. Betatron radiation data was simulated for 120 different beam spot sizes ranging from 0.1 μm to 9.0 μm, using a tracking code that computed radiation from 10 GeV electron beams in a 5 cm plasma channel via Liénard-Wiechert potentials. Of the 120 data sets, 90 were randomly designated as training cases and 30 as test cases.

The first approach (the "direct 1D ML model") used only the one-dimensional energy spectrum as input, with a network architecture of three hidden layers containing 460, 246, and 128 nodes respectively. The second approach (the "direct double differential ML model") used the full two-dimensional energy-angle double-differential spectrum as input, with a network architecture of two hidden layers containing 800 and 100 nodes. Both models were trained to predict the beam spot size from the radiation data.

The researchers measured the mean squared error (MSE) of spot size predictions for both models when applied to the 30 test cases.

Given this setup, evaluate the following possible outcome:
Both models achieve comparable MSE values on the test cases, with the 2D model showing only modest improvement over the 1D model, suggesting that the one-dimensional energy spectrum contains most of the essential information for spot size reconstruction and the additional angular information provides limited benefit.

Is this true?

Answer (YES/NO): YES